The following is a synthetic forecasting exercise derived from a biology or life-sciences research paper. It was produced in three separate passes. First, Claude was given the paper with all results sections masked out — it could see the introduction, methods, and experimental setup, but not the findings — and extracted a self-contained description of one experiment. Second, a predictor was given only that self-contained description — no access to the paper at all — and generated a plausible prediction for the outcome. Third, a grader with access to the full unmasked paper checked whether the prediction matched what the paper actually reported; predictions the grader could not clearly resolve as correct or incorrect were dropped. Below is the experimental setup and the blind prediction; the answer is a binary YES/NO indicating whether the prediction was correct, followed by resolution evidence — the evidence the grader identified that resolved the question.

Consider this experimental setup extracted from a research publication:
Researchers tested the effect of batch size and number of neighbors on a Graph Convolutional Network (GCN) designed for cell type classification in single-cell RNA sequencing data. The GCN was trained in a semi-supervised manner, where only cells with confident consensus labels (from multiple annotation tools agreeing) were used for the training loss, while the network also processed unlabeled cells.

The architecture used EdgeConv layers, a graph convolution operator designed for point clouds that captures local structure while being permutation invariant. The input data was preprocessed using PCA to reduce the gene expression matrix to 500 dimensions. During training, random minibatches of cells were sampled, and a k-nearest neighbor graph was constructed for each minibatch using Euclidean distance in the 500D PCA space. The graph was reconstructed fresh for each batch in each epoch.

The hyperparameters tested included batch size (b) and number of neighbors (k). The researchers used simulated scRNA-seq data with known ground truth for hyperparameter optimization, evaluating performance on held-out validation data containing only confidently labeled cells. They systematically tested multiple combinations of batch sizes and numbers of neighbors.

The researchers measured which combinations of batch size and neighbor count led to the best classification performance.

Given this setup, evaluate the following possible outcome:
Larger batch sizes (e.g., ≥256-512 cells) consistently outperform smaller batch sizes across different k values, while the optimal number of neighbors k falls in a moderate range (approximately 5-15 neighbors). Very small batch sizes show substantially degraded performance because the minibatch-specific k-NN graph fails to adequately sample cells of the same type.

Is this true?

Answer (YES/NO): NO